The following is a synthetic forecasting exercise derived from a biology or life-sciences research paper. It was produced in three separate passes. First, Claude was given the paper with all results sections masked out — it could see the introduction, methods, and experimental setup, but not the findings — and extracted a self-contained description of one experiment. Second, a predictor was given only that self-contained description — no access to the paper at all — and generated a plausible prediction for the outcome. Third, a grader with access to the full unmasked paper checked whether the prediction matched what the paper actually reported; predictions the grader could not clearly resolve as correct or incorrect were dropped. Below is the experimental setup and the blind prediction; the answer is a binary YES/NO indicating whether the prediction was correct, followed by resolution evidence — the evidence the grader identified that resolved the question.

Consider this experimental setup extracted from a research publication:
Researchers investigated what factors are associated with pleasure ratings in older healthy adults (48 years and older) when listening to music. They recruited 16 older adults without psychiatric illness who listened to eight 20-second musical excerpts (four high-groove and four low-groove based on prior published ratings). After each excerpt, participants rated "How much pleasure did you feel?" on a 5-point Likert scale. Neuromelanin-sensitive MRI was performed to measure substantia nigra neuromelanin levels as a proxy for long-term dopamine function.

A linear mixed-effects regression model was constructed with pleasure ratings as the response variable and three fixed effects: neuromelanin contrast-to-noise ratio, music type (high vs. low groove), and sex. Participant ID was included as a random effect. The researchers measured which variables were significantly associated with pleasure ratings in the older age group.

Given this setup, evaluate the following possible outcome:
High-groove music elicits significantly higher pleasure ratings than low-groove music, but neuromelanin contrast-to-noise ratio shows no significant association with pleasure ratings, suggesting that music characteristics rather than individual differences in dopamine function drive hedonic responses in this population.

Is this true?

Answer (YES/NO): NO